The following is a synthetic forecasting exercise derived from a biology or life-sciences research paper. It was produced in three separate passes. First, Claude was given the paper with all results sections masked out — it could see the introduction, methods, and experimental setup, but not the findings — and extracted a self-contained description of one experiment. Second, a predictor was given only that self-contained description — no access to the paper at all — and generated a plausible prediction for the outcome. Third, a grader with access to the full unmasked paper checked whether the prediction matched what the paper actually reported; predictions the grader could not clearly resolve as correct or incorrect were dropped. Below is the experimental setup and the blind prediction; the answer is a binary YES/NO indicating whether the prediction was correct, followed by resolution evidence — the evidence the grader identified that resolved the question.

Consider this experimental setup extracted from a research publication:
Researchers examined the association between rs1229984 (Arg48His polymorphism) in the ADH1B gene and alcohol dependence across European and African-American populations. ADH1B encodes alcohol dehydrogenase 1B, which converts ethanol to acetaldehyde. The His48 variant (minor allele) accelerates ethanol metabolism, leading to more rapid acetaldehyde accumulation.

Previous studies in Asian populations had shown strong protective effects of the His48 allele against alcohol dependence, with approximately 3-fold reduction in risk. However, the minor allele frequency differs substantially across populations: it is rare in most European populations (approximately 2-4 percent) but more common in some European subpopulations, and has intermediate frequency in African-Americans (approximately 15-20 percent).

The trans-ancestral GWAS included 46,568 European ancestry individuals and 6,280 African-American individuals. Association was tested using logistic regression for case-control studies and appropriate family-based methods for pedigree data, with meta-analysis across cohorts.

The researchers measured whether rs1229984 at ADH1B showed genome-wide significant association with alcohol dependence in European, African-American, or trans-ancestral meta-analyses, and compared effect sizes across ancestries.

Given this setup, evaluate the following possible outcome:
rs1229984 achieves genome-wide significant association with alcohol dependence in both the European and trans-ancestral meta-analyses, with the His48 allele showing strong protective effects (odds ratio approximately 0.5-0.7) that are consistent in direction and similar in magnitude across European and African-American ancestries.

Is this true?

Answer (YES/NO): NO